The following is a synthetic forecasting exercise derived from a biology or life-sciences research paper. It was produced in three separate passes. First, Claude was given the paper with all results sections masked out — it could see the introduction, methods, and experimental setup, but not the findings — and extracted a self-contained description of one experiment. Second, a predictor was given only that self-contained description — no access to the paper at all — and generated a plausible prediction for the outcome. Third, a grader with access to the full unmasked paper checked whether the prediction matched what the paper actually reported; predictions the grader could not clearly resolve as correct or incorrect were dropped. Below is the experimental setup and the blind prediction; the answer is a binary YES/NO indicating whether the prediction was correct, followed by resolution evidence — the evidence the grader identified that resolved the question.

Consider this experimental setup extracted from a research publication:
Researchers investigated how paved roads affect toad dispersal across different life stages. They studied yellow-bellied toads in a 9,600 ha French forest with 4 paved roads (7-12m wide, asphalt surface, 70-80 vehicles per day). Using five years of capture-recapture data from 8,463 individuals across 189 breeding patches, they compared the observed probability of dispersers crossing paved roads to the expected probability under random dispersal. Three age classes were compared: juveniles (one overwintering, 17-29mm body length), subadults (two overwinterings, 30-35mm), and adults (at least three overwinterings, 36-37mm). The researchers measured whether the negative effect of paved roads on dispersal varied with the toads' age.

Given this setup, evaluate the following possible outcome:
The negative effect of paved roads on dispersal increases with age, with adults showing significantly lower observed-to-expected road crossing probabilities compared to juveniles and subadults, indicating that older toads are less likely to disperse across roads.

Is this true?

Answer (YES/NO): NO